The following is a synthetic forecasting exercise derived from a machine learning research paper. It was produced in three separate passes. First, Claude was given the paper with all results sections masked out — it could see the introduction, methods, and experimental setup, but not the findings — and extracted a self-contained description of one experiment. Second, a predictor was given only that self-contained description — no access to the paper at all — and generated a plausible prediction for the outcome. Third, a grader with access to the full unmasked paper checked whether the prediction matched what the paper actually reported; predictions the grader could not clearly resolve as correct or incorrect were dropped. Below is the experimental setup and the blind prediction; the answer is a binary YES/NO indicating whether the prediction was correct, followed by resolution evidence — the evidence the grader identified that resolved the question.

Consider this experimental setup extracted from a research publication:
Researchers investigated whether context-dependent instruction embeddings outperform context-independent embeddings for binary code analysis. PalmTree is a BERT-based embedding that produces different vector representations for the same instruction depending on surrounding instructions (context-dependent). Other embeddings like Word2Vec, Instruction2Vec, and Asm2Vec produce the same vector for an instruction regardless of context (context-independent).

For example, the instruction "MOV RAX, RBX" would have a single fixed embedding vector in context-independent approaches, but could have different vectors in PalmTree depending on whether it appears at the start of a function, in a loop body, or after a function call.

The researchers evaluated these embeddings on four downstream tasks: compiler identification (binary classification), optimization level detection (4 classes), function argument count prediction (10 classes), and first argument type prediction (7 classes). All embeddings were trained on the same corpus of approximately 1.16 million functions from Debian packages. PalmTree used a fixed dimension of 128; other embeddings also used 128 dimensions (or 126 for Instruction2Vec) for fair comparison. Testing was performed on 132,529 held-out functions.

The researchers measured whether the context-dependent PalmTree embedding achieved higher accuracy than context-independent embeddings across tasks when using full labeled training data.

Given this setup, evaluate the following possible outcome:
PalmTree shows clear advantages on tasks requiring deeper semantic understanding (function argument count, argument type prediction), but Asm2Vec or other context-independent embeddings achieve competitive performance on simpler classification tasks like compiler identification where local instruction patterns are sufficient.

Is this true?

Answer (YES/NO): NO